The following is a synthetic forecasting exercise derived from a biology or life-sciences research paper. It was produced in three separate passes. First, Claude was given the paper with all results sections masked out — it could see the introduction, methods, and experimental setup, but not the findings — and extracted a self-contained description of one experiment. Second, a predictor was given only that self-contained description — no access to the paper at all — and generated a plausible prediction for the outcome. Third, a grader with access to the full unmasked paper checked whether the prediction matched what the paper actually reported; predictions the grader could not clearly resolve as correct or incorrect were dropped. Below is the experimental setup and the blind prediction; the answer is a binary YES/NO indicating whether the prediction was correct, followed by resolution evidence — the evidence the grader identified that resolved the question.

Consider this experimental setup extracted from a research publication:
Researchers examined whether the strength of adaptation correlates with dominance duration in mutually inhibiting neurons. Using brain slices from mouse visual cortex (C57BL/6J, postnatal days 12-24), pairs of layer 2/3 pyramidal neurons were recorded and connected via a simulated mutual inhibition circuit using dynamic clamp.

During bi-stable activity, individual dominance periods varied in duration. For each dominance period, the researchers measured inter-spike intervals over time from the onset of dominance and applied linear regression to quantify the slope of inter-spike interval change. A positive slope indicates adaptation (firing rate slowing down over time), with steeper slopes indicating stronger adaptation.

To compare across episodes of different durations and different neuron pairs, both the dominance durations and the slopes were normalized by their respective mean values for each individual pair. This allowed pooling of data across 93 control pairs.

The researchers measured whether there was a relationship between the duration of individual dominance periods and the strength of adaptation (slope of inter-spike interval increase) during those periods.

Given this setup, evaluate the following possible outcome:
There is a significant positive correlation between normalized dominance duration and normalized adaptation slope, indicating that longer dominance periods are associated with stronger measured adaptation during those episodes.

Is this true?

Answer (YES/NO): NO